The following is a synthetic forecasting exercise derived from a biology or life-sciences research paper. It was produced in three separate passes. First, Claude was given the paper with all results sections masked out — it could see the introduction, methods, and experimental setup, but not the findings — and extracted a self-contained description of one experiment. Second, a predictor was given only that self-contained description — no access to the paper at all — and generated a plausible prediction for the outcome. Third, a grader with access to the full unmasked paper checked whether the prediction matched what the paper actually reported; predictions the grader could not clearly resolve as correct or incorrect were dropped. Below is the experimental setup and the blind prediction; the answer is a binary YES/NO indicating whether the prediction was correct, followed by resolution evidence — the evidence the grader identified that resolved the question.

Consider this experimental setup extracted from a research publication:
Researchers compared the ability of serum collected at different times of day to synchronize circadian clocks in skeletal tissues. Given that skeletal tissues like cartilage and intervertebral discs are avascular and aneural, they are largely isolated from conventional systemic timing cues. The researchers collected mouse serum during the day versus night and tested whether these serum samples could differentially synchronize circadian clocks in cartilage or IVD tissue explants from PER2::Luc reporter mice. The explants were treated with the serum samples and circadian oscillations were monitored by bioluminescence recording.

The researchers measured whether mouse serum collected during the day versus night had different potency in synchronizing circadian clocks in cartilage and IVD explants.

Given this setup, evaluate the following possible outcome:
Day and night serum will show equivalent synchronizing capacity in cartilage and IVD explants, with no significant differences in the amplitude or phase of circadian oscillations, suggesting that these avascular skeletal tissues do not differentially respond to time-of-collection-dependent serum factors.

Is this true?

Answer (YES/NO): YES